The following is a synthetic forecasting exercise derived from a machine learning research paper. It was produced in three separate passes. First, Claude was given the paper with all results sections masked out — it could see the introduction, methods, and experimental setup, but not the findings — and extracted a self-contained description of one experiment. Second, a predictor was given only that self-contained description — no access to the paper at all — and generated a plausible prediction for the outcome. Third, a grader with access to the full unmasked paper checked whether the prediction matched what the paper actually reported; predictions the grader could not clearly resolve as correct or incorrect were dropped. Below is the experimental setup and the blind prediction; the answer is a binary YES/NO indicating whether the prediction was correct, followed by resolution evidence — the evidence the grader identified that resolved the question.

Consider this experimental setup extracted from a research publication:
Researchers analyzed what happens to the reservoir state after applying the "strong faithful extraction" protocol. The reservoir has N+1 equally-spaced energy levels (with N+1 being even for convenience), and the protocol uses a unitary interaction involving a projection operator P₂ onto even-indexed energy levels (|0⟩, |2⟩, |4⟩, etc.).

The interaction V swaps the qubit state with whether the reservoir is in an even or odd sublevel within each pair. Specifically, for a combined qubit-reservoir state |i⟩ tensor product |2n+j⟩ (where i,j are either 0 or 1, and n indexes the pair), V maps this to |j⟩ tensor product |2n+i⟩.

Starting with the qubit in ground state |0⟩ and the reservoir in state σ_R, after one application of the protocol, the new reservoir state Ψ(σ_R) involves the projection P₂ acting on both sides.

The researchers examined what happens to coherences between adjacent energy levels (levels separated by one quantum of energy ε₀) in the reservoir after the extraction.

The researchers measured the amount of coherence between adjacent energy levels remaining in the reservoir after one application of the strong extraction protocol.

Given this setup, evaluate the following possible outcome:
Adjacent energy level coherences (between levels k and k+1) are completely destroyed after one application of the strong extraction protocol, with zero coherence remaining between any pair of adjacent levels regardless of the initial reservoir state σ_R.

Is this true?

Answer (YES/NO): YES